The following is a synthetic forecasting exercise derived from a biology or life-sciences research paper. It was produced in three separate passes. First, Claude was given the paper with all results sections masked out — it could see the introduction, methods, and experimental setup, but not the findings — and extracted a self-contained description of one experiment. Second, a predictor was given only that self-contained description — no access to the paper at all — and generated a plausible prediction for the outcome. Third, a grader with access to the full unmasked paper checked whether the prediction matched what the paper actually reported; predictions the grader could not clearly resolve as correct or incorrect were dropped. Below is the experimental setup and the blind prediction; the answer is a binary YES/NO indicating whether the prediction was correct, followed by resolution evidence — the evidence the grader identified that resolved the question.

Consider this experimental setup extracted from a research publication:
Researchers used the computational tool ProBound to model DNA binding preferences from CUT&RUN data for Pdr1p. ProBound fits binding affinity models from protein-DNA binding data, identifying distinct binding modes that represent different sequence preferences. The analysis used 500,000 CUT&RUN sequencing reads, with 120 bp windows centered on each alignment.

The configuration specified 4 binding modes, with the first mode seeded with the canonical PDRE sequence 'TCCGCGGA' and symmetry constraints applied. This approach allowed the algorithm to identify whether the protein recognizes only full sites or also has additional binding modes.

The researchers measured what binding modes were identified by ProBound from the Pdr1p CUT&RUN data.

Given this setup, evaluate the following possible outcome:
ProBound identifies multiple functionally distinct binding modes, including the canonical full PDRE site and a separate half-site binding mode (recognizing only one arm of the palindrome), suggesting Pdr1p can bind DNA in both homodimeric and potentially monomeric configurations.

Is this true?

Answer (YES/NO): YES